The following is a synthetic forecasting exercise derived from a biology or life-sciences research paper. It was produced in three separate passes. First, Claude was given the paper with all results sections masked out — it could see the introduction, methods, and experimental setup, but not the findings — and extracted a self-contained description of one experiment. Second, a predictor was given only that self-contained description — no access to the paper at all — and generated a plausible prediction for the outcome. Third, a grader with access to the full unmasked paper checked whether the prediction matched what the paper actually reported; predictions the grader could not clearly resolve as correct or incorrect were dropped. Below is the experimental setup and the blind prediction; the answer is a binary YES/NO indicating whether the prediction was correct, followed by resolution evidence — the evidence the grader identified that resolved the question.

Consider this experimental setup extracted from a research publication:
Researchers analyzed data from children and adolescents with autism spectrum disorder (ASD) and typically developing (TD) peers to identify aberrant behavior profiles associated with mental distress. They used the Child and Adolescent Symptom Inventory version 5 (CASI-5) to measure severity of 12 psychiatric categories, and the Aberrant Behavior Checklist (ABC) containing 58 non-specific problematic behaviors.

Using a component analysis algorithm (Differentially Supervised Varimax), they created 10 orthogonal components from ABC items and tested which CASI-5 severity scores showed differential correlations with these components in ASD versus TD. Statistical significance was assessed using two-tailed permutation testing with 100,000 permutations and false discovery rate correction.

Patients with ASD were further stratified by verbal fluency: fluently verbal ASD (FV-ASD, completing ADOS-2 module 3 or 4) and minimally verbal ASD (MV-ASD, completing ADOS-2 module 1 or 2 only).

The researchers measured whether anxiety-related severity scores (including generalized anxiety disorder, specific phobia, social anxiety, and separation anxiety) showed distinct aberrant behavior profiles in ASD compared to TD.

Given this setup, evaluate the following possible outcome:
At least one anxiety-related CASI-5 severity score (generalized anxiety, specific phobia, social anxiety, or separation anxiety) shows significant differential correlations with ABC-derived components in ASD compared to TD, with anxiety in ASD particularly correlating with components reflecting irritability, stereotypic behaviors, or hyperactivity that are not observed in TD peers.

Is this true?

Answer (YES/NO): NO